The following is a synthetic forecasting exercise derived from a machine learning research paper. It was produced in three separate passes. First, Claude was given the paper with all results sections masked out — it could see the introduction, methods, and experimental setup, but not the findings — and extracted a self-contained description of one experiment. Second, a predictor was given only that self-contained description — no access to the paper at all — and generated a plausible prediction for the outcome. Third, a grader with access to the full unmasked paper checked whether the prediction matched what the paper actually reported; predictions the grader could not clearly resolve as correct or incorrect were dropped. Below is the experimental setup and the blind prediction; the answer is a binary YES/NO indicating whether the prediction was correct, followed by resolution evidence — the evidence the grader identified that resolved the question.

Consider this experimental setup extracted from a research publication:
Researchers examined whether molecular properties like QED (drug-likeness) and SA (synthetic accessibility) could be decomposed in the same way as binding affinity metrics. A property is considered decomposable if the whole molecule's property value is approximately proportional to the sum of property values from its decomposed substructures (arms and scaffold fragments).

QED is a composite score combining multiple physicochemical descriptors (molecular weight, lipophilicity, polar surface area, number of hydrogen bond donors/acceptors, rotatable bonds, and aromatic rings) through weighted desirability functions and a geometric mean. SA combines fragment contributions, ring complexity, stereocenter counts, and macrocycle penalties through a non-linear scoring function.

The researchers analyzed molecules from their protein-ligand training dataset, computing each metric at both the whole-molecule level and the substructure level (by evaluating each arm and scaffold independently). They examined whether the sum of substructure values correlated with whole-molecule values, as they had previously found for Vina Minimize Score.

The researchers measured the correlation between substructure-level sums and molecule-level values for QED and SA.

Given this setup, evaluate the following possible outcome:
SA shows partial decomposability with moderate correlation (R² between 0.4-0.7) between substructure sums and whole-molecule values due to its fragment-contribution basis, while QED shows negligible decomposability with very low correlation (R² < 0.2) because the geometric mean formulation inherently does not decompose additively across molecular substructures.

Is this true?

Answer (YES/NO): NO